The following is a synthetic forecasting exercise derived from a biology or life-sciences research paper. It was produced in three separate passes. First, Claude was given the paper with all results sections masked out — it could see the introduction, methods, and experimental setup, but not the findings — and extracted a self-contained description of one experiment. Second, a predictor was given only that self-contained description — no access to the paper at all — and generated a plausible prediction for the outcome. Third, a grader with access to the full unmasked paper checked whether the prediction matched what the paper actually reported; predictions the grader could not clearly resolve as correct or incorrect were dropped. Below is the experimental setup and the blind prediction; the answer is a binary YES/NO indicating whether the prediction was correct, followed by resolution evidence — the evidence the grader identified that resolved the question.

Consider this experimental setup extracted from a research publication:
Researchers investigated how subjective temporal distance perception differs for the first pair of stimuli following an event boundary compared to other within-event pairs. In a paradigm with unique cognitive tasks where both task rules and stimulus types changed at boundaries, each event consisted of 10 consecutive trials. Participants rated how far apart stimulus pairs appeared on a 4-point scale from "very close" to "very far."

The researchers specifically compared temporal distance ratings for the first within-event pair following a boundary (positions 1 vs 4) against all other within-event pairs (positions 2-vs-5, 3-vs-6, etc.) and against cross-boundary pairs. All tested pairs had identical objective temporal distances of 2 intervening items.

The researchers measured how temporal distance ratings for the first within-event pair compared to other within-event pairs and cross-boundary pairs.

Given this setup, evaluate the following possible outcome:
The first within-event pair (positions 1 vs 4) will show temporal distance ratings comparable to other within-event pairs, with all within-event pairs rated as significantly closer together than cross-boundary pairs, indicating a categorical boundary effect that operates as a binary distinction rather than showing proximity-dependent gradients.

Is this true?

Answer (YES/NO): NO